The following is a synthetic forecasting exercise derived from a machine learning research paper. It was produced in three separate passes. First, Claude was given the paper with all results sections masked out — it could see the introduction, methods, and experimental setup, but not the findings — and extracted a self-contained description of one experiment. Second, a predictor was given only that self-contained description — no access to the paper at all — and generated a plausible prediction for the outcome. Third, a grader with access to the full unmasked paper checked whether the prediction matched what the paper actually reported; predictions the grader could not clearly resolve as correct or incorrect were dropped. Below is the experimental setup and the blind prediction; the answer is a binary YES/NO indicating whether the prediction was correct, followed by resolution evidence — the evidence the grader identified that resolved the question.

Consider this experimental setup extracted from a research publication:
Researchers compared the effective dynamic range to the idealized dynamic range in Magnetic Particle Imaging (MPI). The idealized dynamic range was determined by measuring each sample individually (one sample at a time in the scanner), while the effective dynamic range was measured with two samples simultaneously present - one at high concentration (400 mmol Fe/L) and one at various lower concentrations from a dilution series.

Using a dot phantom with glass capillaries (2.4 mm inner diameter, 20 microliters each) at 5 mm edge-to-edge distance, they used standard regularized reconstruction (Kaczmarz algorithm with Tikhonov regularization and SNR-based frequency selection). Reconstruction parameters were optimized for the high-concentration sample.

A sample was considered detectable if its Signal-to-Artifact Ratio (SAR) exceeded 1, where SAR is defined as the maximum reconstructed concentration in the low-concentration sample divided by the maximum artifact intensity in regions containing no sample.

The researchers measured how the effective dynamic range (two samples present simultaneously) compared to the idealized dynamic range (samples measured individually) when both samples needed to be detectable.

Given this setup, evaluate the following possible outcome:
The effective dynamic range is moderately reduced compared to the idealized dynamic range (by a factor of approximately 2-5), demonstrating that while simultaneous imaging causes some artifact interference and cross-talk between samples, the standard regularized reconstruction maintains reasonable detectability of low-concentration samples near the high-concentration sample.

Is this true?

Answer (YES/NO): NO